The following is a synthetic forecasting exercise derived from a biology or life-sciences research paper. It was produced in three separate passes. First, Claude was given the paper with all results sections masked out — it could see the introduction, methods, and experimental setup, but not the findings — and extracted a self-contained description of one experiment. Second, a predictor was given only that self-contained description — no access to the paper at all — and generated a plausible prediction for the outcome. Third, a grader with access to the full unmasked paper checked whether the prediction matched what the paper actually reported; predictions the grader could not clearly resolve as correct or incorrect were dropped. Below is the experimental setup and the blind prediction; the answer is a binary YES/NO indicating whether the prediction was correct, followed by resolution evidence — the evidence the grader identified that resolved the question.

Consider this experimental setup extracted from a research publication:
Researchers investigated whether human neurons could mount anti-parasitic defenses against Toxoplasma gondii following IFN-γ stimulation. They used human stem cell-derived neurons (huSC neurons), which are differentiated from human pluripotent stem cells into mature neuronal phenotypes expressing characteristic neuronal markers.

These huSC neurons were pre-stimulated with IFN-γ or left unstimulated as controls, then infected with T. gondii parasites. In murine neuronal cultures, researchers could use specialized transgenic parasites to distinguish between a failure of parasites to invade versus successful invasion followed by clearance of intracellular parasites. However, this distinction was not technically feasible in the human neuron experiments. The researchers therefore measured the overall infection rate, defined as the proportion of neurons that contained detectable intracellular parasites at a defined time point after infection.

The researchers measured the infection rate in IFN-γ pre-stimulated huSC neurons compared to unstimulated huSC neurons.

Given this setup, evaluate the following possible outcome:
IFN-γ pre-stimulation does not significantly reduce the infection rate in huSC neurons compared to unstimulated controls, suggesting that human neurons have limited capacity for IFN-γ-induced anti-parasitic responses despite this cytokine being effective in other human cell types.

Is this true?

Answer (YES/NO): NO